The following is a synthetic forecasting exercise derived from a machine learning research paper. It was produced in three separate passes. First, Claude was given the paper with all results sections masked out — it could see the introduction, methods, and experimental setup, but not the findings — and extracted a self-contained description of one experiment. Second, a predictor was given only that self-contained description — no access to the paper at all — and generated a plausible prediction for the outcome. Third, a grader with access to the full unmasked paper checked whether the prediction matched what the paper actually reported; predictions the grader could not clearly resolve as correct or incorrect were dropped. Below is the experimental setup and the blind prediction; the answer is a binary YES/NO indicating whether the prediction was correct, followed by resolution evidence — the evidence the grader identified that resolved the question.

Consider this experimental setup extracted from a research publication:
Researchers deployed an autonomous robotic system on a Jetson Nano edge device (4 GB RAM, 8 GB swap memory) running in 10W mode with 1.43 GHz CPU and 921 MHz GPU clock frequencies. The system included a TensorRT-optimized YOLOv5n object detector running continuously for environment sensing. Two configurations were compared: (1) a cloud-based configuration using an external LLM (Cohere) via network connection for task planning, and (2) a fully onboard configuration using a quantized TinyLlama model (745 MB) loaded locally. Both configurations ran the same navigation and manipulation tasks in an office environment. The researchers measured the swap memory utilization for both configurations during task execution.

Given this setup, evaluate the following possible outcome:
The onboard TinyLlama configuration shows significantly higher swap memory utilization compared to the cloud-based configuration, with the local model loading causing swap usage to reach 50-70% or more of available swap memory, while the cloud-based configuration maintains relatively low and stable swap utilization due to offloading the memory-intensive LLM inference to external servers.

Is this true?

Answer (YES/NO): YES